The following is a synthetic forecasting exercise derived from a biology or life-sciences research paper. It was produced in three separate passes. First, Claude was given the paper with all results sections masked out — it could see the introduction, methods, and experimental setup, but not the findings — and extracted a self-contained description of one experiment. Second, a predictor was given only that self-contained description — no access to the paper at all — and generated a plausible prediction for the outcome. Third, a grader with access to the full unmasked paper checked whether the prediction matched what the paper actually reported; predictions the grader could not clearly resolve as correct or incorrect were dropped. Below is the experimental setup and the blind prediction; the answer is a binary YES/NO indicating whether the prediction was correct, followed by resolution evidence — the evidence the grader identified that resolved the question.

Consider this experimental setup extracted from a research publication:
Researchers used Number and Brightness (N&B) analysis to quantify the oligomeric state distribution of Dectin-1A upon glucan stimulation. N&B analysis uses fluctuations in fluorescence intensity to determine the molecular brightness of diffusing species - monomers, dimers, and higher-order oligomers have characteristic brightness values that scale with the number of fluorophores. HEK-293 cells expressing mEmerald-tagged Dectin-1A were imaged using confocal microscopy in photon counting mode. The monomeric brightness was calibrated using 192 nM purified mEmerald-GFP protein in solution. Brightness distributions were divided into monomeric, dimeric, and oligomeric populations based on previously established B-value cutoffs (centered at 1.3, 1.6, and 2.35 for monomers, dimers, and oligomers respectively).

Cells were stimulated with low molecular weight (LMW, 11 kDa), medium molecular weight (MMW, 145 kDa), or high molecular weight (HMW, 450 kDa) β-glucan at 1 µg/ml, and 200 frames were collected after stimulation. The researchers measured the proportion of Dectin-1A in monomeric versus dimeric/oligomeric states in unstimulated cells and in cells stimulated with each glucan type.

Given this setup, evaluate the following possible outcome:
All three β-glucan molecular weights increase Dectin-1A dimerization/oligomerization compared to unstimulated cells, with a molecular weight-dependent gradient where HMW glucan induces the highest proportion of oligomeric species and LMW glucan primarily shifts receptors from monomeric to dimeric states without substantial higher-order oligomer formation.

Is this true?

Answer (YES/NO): NO